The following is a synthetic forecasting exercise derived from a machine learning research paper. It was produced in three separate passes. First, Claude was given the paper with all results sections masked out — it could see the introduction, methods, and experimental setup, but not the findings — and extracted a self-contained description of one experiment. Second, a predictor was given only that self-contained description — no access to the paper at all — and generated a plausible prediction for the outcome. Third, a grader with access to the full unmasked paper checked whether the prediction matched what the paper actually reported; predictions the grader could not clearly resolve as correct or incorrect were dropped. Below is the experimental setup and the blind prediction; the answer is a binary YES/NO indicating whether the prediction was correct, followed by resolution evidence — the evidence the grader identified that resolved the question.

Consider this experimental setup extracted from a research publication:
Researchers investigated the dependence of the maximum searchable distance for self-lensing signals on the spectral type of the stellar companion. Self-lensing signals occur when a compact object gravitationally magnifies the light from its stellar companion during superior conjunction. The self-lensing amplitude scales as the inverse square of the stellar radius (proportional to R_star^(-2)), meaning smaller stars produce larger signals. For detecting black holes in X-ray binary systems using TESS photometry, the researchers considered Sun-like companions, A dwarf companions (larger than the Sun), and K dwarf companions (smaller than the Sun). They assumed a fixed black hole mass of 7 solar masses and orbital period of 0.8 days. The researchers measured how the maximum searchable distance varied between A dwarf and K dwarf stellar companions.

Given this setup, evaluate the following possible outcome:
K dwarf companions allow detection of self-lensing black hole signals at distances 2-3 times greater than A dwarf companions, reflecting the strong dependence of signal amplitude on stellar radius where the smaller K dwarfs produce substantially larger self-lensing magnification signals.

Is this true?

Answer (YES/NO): NO